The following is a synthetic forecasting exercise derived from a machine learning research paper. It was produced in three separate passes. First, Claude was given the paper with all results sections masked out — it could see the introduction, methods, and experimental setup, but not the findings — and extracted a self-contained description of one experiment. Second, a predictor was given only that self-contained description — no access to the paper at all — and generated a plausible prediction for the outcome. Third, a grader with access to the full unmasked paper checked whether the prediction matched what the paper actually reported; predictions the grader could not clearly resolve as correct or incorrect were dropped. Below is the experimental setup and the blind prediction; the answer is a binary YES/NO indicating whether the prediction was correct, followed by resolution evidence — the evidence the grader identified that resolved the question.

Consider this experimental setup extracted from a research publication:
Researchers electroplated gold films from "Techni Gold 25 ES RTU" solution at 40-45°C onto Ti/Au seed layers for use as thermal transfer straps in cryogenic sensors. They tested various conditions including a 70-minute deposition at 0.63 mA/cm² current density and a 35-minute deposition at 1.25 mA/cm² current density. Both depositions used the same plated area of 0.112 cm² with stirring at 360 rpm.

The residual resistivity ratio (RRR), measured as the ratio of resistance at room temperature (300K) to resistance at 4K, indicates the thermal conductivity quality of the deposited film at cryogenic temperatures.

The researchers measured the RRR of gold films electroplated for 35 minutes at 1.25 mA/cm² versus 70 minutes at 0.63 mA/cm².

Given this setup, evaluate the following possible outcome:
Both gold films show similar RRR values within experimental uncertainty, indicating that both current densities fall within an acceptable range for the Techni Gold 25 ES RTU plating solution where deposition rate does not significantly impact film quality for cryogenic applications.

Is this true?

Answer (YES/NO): NO